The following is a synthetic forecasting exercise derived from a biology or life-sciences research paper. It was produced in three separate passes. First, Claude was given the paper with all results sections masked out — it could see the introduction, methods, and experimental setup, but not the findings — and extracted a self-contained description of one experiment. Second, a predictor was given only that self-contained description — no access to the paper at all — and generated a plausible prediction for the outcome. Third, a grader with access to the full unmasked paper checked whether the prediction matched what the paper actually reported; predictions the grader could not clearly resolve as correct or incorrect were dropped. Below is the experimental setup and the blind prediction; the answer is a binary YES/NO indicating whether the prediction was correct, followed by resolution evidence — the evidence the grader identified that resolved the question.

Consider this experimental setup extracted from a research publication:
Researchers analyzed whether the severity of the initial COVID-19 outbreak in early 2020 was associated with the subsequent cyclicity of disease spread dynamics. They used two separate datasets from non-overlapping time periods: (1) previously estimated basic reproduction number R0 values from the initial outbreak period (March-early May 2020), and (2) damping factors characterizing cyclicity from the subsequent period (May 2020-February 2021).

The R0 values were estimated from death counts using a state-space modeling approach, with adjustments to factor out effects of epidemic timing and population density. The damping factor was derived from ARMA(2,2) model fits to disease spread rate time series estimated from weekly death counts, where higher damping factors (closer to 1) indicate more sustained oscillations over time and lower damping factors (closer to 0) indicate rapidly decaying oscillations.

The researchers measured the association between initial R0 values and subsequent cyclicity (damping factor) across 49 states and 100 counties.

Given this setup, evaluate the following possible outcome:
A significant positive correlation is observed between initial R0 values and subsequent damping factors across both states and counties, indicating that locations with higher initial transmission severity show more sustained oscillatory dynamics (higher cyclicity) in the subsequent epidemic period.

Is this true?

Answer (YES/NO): NO